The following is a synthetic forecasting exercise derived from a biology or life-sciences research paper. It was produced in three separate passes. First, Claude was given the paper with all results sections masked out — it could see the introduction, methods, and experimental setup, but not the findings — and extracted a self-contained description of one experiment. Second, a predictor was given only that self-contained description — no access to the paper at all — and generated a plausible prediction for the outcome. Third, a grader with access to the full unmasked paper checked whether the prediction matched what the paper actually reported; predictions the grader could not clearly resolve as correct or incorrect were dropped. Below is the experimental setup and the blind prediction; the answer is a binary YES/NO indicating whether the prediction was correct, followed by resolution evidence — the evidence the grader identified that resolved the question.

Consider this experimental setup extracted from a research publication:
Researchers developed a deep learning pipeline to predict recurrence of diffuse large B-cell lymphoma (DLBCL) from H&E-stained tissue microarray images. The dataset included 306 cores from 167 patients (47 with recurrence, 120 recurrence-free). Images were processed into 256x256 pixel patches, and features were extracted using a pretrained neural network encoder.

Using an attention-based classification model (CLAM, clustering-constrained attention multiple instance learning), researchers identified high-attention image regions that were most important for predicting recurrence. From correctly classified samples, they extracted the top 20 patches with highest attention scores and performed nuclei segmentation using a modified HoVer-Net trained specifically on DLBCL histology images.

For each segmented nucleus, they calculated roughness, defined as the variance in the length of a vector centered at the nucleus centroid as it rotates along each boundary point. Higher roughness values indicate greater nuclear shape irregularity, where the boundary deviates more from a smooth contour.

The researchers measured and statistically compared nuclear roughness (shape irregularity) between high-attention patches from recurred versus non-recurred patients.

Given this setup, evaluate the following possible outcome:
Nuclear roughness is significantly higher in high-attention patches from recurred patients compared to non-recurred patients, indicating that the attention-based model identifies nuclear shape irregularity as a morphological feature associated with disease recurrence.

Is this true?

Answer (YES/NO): YES